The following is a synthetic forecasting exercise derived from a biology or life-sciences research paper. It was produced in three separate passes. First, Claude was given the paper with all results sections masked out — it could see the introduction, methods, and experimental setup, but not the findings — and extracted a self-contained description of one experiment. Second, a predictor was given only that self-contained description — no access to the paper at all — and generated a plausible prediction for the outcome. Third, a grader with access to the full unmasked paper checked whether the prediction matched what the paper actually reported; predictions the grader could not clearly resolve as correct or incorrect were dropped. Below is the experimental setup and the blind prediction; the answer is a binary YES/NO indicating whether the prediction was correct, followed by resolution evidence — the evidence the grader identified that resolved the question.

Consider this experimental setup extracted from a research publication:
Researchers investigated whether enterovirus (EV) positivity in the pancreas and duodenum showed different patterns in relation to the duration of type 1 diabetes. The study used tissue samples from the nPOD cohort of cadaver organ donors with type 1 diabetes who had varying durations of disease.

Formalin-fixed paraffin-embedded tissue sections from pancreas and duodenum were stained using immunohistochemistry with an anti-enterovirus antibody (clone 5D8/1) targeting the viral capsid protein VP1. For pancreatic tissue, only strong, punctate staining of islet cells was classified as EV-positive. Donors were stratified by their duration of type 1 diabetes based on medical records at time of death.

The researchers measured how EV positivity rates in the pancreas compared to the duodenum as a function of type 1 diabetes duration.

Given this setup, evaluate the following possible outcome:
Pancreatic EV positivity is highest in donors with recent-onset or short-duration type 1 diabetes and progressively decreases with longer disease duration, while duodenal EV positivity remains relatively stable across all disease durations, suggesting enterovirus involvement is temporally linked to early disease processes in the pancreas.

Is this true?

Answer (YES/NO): NO